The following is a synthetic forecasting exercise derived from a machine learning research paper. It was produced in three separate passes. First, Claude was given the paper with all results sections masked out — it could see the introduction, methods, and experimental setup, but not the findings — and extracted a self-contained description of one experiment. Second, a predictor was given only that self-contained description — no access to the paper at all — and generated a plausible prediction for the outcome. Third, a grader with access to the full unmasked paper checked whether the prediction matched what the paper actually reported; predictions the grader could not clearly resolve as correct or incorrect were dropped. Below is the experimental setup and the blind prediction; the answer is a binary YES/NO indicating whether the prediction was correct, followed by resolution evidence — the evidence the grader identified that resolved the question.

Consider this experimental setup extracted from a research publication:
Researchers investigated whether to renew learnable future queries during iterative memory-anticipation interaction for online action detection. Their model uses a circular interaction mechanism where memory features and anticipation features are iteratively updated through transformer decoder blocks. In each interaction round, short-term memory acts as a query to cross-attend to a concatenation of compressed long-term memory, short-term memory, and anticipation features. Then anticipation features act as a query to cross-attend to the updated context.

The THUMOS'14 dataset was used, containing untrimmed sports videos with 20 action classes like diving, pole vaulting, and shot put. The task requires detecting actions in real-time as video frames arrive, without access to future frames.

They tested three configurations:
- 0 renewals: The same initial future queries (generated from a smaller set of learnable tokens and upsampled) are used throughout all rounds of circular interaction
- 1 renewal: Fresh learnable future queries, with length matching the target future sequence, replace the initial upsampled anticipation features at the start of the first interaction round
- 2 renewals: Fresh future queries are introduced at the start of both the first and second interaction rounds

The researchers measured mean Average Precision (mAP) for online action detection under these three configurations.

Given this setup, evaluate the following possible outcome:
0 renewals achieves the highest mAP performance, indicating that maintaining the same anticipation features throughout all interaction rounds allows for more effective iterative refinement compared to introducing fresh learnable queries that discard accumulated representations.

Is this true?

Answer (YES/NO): NO